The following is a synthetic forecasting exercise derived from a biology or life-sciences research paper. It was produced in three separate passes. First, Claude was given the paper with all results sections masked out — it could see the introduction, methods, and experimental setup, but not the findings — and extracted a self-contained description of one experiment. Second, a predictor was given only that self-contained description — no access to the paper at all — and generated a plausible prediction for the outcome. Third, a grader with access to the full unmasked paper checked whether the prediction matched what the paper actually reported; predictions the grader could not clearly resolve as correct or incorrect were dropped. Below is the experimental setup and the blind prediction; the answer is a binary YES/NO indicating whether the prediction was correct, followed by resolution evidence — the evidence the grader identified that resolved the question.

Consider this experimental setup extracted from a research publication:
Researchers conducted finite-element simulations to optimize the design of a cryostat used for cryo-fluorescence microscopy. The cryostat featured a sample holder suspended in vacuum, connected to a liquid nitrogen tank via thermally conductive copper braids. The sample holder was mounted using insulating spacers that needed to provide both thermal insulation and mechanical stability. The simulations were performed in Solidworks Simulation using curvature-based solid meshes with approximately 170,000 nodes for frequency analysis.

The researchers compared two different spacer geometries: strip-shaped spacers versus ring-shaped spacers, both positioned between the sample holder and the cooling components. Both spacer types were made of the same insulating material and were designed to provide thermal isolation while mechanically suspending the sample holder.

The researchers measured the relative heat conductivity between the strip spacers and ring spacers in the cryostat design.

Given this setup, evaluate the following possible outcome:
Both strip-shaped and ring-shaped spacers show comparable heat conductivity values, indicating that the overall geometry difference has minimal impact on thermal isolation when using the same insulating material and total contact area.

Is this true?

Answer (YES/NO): NO